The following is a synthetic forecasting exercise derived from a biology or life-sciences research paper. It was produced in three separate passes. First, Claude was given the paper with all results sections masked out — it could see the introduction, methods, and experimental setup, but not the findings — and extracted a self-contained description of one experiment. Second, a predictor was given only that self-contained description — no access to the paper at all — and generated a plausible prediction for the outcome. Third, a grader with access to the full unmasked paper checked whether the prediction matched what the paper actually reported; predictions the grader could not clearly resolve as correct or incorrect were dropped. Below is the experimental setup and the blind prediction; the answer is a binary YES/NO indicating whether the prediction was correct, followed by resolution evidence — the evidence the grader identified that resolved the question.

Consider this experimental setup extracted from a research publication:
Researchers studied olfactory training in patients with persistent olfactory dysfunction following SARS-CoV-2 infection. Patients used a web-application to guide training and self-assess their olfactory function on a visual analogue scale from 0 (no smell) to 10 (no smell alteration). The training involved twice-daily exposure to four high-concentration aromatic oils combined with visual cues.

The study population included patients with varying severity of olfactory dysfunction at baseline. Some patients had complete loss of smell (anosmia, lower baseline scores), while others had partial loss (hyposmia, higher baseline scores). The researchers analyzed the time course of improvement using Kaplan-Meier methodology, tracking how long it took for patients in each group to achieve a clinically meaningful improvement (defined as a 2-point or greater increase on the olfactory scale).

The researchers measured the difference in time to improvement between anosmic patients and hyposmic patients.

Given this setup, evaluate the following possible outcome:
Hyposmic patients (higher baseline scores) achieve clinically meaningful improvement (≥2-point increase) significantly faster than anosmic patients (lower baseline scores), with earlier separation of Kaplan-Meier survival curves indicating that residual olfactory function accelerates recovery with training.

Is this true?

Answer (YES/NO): YES